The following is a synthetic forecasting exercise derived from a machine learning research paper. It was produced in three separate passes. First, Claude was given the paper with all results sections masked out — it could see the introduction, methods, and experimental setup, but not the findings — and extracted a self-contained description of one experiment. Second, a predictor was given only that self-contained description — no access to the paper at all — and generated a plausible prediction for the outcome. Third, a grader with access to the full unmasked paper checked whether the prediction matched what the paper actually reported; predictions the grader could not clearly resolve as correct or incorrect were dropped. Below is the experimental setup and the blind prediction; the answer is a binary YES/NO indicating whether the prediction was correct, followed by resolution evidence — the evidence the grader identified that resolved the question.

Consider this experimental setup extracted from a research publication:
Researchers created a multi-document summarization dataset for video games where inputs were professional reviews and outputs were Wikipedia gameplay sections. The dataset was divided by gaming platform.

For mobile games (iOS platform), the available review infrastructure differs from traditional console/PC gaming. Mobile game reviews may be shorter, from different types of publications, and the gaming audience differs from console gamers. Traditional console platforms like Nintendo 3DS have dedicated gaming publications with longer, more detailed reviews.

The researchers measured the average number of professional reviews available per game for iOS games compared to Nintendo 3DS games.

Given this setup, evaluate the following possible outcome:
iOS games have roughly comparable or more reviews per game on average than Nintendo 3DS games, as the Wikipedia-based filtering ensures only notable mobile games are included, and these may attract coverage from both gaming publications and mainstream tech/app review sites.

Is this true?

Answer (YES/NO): NO